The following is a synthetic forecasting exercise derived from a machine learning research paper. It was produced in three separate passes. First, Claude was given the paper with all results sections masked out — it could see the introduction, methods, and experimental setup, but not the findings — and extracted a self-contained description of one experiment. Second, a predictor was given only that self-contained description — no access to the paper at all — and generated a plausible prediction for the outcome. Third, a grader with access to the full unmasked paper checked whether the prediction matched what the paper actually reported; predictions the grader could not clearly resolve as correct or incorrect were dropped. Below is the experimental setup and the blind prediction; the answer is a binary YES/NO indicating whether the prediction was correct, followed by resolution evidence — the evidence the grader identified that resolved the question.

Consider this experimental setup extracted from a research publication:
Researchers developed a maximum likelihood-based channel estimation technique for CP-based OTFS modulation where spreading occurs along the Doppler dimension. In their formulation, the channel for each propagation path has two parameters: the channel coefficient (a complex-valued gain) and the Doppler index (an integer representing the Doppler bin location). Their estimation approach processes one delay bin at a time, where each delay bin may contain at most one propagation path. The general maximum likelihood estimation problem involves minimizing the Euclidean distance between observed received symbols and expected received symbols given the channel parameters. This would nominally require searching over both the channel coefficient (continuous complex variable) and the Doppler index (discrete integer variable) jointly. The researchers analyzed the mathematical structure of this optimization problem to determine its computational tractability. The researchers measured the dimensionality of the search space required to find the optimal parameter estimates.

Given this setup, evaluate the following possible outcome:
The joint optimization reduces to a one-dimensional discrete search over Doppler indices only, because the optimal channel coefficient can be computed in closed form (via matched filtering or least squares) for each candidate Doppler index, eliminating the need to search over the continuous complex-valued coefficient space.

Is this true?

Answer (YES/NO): YES